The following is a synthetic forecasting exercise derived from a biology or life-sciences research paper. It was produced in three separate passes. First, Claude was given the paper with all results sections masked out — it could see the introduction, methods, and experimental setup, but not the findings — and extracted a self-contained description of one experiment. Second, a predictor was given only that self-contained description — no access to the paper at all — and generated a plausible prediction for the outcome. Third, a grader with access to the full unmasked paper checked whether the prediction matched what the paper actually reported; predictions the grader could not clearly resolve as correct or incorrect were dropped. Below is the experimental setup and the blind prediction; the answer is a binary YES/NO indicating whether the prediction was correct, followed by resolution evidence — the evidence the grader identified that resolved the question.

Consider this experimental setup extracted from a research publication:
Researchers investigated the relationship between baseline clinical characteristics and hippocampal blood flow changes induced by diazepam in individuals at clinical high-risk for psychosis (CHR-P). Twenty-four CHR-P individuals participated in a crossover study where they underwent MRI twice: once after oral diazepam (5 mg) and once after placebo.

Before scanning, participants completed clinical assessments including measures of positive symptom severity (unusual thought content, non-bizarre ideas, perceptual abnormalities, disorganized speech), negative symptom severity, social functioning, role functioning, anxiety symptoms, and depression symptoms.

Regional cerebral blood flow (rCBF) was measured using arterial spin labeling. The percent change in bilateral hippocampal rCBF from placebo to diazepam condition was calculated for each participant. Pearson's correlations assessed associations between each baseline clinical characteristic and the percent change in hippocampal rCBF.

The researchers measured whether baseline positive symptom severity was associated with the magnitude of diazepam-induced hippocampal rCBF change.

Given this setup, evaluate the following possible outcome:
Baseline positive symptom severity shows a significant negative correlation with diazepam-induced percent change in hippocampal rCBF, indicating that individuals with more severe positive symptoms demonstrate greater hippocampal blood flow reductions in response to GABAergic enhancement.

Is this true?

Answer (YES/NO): NO